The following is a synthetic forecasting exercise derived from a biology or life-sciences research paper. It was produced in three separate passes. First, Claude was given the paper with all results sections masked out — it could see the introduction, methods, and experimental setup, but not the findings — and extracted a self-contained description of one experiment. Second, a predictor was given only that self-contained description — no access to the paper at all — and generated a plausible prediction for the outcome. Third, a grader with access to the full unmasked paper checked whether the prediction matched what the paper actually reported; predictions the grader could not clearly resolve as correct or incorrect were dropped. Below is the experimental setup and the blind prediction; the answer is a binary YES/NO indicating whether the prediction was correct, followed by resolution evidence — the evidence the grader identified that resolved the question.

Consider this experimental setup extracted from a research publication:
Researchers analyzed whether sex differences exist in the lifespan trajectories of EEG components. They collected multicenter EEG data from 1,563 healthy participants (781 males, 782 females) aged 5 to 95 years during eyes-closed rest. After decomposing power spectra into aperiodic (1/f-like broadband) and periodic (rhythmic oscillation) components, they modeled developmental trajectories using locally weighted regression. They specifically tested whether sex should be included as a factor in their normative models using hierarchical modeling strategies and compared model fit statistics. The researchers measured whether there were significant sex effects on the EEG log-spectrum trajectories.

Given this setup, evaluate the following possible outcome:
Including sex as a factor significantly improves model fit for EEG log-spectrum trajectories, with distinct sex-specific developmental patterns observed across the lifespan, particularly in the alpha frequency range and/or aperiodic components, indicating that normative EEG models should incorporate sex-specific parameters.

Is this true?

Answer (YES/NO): NO